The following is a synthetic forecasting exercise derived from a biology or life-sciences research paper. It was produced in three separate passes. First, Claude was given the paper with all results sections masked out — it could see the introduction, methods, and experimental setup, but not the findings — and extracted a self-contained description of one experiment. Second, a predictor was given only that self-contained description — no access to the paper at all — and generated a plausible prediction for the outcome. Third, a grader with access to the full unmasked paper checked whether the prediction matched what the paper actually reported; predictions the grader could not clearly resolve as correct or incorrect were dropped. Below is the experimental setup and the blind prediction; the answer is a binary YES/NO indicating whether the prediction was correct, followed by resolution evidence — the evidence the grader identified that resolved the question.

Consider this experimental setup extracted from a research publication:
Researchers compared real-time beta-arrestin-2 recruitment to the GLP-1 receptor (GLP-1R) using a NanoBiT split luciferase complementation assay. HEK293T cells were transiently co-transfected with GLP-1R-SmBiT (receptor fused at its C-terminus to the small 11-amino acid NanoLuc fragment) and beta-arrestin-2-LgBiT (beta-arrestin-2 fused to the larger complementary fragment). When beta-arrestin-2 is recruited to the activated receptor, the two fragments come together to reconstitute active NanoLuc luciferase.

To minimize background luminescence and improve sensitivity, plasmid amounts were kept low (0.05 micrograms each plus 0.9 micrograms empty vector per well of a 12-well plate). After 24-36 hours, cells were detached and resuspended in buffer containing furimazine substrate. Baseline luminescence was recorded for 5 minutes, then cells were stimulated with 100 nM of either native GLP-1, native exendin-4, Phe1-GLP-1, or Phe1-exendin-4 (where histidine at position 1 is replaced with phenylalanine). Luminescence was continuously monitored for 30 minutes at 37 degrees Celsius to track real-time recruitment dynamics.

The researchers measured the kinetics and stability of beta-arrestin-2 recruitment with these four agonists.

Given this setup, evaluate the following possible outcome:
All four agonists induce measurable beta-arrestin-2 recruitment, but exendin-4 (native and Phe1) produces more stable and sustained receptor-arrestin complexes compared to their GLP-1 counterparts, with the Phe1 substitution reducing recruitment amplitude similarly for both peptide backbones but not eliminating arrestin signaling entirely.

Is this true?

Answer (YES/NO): NO